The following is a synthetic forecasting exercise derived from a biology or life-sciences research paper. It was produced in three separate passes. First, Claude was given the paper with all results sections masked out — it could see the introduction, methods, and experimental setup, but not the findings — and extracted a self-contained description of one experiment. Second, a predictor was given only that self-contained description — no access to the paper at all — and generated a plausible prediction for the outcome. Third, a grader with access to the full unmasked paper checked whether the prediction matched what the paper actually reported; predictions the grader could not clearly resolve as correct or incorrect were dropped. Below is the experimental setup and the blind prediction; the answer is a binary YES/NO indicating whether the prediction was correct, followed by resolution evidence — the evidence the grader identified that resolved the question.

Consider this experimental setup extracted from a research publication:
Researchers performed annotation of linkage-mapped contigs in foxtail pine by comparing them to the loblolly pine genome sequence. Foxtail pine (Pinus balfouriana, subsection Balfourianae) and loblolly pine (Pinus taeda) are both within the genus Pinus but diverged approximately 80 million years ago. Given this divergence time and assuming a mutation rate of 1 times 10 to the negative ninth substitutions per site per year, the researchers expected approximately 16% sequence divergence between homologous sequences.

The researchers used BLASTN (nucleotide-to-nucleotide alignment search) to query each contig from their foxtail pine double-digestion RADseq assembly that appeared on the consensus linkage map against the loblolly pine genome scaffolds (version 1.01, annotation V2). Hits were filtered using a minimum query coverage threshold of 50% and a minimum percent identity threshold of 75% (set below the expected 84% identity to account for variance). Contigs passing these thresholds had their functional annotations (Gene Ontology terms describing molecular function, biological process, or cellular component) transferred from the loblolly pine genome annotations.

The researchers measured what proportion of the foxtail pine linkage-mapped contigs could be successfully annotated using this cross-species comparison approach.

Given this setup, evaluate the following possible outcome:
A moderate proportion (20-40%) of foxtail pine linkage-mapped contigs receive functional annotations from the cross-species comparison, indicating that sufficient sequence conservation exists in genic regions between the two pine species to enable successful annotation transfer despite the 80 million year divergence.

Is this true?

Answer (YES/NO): NO